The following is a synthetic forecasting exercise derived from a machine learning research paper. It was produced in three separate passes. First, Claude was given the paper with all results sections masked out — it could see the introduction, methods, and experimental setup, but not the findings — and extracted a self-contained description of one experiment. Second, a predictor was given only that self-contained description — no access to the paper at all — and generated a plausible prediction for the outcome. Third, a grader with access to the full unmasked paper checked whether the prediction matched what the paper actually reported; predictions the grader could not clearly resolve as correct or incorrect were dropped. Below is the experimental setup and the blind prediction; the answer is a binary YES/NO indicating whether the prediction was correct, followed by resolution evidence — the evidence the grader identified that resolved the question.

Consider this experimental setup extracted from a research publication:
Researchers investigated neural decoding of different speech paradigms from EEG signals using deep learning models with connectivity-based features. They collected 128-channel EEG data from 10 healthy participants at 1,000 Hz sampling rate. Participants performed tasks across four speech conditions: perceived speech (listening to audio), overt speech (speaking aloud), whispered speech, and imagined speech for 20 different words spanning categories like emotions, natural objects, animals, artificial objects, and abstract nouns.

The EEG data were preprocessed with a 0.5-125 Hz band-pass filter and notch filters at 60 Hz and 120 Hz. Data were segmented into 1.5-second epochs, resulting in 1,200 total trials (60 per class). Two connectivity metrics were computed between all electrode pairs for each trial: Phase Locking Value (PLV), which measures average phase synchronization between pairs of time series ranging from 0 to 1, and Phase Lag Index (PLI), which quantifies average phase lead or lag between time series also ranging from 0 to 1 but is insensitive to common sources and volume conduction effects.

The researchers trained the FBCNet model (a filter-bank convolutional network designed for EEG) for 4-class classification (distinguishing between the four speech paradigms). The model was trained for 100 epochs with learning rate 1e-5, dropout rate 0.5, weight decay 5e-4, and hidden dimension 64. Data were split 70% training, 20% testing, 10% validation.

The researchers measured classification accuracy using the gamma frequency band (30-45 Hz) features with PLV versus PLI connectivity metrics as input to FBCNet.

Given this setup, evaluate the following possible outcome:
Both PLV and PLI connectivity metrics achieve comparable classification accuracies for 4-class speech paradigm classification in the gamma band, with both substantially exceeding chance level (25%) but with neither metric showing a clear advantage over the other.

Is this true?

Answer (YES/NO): NO